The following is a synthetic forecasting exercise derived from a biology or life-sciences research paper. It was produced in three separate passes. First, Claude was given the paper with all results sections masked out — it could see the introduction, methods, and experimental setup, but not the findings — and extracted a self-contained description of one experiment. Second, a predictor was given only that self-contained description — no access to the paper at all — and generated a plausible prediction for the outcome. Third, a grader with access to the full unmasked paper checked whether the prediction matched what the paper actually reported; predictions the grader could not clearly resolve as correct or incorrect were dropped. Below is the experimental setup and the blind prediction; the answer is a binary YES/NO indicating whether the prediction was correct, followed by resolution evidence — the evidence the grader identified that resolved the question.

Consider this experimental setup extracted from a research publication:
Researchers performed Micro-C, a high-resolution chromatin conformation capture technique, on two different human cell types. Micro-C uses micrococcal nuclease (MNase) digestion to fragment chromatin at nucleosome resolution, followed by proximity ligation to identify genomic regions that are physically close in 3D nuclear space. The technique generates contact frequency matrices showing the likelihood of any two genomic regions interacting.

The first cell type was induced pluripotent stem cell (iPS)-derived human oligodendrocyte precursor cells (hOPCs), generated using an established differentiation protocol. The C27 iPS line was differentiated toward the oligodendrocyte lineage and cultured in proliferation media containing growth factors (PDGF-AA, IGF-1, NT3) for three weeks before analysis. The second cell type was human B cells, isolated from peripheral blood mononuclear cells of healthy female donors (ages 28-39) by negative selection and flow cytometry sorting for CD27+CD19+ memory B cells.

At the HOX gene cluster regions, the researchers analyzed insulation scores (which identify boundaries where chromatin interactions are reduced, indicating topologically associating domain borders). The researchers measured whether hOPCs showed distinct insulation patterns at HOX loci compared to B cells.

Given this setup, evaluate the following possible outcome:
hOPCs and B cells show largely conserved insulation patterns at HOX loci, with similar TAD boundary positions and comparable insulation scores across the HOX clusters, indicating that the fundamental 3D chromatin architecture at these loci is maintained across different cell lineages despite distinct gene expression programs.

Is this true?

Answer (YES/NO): NO